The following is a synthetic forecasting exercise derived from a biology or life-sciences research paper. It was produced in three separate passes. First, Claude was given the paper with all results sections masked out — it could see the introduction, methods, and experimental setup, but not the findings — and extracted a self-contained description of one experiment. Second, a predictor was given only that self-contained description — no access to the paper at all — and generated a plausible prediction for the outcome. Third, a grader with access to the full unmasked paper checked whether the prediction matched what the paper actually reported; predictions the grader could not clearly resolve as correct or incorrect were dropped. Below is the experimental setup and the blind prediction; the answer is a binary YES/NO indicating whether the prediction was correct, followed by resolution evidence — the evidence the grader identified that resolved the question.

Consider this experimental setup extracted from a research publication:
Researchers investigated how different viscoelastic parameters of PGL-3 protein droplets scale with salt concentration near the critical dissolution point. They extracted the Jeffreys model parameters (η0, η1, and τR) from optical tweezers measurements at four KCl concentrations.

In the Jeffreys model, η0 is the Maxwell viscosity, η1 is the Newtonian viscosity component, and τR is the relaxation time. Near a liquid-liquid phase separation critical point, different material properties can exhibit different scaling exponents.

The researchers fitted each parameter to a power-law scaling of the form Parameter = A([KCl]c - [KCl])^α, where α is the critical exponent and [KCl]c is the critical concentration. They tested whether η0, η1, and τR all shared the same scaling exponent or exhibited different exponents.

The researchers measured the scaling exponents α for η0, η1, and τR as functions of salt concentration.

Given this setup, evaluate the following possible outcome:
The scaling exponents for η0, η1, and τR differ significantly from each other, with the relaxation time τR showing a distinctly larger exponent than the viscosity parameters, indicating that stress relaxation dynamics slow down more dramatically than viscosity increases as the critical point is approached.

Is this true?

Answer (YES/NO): NO